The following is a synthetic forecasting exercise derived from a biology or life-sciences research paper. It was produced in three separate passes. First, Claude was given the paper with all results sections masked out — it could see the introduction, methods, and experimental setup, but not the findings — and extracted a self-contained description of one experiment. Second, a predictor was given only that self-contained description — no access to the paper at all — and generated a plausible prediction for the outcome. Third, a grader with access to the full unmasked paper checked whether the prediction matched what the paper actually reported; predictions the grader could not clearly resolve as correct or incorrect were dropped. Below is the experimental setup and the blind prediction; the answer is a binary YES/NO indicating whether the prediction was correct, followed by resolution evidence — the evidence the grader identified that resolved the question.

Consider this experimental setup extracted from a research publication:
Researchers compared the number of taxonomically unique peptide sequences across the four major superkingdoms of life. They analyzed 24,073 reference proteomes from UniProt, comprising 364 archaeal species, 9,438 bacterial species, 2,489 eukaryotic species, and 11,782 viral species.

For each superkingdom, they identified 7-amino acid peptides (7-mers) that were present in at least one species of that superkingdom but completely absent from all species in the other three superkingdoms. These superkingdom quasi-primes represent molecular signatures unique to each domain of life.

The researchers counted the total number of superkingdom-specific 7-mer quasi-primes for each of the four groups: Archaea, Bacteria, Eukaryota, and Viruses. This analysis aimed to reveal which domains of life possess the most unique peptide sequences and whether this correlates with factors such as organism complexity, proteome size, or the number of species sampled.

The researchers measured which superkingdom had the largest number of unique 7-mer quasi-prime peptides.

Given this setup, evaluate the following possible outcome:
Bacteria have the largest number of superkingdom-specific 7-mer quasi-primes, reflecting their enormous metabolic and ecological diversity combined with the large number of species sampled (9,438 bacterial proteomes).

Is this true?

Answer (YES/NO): NO